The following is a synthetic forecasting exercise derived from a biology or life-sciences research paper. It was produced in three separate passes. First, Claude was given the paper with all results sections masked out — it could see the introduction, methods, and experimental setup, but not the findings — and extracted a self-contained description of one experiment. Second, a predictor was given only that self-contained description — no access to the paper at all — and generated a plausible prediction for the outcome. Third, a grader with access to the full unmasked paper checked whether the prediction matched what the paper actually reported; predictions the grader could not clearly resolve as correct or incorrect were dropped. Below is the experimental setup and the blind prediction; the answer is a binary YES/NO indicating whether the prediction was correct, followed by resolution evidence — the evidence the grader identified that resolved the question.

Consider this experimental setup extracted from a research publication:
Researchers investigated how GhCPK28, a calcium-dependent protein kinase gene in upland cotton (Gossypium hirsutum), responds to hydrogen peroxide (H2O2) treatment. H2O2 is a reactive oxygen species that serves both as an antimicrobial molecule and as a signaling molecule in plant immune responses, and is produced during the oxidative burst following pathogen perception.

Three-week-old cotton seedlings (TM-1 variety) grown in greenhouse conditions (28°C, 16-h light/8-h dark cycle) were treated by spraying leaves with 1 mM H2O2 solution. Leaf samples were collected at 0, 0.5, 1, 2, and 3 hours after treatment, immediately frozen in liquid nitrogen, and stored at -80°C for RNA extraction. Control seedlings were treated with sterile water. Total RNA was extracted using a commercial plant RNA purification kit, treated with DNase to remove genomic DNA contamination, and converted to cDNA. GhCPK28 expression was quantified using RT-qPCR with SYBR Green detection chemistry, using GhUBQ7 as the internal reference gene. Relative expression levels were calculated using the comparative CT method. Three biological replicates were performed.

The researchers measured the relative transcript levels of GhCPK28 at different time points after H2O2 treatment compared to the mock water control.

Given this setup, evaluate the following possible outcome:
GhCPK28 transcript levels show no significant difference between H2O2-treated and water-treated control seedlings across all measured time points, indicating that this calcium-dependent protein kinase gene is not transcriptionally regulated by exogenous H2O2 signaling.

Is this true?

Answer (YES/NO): NO